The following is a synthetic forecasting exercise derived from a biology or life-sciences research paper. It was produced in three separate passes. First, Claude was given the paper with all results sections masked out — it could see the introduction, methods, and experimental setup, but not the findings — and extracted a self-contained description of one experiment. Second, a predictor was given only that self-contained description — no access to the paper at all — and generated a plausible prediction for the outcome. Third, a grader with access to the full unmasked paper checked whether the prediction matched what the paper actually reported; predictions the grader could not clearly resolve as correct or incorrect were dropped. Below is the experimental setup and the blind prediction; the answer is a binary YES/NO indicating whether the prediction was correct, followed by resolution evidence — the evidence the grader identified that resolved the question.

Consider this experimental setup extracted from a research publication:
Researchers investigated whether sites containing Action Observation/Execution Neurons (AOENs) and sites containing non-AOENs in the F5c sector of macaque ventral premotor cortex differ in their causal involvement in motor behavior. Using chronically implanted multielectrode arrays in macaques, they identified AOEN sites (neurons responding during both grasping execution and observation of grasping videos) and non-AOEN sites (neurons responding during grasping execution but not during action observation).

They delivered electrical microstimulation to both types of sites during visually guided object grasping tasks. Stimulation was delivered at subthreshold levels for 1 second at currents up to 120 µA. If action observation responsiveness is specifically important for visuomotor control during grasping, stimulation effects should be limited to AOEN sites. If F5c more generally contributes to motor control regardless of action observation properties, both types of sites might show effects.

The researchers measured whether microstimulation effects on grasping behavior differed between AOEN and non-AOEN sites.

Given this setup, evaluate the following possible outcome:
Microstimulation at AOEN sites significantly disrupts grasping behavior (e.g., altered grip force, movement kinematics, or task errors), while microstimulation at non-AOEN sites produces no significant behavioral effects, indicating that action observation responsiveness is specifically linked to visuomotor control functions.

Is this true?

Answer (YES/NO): NO